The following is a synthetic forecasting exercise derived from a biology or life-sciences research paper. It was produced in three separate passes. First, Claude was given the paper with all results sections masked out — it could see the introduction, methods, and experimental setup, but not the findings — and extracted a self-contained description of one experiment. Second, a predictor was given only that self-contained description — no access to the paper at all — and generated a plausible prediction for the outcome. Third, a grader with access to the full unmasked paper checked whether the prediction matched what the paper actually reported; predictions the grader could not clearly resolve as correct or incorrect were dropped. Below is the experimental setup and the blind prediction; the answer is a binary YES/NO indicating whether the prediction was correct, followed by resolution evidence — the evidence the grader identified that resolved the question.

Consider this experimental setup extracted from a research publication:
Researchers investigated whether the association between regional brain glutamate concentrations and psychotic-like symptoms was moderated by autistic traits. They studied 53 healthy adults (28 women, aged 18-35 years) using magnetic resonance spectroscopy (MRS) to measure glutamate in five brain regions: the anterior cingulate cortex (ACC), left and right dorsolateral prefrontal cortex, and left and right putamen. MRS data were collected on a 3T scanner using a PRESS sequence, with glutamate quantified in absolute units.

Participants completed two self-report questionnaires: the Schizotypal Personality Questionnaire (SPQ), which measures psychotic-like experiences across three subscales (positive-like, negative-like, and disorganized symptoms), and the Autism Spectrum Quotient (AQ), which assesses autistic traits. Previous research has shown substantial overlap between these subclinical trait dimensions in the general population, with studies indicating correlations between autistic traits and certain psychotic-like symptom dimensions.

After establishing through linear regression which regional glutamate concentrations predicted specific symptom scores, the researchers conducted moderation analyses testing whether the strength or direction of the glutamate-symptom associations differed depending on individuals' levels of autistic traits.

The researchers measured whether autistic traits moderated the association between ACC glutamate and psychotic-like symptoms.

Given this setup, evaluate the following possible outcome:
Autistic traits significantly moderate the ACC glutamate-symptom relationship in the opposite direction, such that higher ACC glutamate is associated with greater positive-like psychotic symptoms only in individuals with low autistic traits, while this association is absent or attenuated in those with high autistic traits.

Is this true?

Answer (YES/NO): NO